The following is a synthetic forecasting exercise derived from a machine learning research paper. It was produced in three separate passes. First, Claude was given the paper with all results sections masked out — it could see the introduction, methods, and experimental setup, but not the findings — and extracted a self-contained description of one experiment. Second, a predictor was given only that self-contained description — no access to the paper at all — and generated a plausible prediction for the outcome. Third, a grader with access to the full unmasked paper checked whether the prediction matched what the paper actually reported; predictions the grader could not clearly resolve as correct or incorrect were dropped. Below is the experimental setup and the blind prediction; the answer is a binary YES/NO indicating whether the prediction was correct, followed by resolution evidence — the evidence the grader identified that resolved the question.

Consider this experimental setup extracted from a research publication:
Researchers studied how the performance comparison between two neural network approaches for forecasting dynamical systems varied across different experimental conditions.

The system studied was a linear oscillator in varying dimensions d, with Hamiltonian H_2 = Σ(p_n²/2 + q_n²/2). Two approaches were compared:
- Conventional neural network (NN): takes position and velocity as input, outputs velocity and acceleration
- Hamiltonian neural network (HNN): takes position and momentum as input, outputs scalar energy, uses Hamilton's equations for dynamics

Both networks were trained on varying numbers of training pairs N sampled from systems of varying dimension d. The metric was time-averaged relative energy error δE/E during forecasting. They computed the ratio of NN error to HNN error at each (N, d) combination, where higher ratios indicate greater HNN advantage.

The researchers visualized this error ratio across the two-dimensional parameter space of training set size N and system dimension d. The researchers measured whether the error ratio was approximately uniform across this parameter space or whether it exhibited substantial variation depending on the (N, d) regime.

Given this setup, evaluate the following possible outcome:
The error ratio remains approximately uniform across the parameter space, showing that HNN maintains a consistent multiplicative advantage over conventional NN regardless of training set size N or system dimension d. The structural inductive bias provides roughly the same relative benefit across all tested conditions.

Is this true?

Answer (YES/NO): NO